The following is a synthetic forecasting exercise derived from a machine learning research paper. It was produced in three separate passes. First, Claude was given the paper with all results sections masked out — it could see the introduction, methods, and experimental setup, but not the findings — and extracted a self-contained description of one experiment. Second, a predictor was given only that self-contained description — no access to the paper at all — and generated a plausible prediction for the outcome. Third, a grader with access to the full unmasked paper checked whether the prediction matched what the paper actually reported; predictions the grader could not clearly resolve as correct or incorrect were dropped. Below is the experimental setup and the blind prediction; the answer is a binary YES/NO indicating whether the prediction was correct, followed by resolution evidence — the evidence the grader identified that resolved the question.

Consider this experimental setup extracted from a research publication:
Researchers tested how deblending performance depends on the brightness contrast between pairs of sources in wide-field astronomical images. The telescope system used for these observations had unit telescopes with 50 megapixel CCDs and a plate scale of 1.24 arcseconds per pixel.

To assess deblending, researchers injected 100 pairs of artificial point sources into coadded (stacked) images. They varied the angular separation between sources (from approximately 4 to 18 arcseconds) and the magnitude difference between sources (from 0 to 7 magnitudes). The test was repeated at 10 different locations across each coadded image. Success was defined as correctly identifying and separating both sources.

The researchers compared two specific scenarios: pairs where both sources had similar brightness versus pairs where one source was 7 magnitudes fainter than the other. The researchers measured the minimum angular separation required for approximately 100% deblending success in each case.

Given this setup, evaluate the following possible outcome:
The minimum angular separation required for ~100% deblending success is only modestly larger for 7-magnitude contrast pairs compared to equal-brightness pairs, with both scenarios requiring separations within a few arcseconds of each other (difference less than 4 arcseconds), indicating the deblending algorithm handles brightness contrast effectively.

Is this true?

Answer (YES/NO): NO